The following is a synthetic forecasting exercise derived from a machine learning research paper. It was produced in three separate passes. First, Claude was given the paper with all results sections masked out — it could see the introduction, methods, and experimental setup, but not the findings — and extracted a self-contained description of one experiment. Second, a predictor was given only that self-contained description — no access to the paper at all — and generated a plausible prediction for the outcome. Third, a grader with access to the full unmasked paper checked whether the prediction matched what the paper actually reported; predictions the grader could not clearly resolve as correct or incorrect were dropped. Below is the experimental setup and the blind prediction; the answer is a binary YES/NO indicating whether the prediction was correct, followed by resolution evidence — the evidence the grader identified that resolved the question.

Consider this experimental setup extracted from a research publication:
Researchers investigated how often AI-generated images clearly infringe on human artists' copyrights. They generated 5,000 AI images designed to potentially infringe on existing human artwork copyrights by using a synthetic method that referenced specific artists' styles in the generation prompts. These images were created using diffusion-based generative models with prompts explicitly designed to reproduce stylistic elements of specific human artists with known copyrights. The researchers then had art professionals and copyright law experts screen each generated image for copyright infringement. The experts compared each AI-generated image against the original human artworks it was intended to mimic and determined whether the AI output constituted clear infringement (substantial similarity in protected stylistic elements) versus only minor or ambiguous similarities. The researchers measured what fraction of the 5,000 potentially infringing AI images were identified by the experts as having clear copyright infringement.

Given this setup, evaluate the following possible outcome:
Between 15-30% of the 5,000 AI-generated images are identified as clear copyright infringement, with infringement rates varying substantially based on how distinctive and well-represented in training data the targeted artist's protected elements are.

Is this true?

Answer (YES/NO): YES